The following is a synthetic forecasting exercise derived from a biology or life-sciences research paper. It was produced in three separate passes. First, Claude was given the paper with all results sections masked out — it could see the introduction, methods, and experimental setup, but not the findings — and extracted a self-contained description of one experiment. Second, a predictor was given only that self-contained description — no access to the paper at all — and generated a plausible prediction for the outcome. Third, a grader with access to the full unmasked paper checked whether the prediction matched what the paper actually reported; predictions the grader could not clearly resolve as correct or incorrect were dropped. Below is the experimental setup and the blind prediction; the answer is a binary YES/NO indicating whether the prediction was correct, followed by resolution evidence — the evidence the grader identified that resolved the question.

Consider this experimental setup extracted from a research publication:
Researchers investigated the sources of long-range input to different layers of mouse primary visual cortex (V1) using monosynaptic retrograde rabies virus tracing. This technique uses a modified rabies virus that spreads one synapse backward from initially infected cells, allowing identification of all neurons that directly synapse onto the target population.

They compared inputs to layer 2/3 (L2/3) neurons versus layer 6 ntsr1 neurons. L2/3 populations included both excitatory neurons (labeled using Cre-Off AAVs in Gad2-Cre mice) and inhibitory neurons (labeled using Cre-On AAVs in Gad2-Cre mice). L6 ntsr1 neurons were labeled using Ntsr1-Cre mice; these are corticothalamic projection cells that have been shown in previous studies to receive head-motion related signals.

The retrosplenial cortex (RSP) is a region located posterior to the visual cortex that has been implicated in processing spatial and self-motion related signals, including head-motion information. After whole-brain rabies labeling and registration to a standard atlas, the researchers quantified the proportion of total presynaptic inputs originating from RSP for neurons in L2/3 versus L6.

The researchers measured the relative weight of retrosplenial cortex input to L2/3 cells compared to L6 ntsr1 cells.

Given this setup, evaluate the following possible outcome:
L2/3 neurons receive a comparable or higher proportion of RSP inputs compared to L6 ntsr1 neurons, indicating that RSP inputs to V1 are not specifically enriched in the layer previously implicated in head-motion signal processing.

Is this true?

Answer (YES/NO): NO